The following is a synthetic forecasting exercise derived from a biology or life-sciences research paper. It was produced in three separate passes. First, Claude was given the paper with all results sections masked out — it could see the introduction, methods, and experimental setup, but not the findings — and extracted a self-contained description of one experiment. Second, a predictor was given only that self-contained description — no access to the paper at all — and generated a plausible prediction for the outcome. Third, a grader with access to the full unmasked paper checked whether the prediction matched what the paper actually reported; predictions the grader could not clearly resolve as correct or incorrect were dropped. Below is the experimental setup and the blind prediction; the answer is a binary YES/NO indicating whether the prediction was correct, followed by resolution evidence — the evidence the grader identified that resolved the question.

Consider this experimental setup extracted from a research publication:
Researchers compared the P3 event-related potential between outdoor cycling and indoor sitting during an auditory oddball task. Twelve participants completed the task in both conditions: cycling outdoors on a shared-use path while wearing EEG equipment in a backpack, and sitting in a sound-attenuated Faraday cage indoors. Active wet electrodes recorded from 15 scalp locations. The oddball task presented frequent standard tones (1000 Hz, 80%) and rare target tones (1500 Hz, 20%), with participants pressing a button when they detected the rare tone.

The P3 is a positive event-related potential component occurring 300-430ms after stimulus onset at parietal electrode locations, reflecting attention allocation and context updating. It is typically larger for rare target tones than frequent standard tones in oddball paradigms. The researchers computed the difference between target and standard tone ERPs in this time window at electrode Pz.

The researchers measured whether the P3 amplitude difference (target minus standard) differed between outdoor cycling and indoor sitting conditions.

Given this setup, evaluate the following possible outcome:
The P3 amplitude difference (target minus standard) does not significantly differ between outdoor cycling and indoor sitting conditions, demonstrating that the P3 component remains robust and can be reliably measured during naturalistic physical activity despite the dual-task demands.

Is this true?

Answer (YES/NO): NO